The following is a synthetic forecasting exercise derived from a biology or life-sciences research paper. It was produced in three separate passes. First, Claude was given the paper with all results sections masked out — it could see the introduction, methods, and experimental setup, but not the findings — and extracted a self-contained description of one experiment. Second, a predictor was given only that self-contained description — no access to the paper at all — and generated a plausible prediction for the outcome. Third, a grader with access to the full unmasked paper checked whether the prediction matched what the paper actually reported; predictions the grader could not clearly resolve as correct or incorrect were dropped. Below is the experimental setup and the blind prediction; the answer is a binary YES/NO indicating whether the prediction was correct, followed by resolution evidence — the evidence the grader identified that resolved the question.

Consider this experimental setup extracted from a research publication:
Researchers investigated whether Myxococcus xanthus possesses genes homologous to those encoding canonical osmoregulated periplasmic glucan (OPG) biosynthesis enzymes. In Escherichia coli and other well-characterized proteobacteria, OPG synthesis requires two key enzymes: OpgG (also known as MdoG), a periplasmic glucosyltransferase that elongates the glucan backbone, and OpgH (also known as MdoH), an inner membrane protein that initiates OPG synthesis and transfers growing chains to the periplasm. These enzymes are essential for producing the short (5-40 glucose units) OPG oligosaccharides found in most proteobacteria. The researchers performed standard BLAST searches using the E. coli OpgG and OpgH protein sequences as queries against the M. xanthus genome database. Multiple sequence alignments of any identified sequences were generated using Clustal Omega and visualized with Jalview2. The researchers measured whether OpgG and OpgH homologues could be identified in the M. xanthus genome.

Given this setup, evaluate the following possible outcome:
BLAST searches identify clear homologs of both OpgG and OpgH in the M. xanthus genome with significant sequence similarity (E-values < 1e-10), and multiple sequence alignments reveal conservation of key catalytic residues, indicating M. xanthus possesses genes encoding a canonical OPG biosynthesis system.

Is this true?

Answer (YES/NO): NO